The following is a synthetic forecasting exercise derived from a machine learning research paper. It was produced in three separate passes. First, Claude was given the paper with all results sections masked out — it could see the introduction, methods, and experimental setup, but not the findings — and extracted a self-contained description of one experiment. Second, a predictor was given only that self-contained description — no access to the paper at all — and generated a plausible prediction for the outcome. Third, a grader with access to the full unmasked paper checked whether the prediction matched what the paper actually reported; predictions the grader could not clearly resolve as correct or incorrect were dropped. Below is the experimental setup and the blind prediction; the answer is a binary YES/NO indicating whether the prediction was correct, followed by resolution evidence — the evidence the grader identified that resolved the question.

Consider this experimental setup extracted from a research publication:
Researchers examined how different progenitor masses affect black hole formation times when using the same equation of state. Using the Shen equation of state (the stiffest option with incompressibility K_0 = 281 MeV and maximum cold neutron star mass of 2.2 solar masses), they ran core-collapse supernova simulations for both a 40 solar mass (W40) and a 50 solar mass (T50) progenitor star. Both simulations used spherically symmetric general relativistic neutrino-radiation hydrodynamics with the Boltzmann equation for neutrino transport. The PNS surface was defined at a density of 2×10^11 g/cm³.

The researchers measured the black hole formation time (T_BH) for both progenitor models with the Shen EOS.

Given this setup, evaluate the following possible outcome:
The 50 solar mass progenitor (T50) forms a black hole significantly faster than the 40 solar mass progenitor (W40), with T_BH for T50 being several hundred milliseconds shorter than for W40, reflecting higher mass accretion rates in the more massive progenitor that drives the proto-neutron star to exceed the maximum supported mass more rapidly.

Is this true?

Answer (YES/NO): NO